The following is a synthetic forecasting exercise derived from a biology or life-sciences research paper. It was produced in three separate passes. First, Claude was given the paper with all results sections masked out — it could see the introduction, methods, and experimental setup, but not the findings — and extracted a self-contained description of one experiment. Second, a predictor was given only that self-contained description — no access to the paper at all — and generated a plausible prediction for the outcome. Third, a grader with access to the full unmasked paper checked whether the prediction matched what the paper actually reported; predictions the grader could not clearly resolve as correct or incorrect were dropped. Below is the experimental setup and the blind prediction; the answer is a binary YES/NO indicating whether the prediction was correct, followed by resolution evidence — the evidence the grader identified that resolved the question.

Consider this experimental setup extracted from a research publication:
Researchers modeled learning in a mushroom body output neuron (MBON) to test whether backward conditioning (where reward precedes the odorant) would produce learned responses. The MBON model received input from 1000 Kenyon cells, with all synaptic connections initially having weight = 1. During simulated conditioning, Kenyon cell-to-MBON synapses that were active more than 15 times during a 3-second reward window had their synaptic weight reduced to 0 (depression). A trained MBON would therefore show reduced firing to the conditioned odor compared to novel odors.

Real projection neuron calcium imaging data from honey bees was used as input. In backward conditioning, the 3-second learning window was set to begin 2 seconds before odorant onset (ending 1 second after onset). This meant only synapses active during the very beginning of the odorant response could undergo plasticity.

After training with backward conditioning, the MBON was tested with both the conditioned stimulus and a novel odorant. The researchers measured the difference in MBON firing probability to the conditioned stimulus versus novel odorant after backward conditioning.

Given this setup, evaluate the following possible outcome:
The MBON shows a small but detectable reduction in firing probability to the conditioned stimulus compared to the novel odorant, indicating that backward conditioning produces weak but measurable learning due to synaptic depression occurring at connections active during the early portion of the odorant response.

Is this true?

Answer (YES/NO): YES